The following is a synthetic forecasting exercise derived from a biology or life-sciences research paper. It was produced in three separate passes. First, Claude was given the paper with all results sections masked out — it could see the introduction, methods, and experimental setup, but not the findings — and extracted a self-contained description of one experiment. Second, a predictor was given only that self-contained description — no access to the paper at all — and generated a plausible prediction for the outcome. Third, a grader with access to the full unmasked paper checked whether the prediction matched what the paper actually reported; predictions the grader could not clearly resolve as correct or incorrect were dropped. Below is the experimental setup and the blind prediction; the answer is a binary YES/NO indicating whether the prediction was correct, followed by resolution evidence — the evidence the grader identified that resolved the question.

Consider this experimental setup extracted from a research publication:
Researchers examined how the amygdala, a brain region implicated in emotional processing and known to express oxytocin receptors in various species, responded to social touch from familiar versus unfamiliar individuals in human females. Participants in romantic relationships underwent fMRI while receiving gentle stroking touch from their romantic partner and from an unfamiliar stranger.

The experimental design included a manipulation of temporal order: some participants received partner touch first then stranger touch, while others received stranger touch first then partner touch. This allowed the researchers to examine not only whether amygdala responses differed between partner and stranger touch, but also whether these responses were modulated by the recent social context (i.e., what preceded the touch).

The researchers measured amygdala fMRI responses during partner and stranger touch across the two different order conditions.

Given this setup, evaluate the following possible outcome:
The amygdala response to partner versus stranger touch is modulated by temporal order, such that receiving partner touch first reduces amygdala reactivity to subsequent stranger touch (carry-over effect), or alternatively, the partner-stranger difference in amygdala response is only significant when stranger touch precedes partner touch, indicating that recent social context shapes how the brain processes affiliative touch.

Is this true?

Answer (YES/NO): NO